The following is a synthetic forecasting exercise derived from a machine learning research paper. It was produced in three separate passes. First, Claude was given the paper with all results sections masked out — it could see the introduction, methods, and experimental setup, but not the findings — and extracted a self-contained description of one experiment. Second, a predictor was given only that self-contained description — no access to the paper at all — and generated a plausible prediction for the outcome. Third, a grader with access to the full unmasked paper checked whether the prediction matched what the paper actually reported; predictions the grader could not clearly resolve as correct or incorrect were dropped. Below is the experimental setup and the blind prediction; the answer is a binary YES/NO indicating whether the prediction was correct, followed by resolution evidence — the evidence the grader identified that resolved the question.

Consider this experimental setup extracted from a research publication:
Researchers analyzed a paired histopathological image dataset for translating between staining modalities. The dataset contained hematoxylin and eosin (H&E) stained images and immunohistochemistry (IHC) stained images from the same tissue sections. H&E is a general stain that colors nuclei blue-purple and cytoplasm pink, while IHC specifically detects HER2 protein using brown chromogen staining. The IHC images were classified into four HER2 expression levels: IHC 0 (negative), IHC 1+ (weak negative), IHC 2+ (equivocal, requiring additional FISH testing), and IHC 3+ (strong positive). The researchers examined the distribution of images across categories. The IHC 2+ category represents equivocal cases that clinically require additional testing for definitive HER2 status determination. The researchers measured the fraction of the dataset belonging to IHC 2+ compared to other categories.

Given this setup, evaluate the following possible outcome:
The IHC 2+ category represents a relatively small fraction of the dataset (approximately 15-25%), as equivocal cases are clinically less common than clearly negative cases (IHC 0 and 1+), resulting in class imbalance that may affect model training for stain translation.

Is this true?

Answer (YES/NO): NO